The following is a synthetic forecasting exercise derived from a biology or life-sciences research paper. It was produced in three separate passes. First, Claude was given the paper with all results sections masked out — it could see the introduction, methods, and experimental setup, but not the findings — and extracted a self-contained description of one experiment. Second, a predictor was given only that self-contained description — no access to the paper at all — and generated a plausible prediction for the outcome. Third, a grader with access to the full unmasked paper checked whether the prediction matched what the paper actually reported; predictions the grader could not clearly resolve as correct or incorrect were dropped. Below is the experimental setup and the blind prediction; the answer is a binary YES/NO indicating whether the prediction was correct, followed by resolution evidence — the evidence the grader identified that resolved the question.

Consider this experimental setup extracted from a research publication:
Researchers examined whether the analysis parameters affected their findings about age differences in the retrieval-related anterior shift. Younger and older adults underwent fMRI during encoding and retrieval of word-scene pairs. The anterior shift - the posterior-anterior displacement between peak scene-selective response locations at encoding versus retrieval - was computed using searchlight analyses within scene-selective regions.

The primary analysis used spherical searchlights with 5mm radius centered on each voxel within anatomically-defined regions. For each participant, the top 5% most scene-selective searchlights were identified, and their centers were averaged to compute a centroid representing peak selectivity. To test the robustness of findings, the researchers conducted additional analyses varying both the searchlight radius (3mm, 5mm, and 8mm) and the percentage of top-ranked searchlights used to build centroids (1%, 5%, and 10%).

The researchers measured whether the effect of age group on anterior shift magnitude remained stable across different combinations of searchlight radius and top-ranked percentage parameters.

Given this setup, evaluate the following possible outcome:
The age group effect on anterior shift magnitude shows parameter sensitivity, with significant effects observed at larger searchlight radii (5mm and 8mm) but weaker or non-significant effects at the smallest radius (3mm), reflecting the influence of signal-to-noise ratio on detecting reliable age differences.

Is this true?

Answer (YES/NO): NO